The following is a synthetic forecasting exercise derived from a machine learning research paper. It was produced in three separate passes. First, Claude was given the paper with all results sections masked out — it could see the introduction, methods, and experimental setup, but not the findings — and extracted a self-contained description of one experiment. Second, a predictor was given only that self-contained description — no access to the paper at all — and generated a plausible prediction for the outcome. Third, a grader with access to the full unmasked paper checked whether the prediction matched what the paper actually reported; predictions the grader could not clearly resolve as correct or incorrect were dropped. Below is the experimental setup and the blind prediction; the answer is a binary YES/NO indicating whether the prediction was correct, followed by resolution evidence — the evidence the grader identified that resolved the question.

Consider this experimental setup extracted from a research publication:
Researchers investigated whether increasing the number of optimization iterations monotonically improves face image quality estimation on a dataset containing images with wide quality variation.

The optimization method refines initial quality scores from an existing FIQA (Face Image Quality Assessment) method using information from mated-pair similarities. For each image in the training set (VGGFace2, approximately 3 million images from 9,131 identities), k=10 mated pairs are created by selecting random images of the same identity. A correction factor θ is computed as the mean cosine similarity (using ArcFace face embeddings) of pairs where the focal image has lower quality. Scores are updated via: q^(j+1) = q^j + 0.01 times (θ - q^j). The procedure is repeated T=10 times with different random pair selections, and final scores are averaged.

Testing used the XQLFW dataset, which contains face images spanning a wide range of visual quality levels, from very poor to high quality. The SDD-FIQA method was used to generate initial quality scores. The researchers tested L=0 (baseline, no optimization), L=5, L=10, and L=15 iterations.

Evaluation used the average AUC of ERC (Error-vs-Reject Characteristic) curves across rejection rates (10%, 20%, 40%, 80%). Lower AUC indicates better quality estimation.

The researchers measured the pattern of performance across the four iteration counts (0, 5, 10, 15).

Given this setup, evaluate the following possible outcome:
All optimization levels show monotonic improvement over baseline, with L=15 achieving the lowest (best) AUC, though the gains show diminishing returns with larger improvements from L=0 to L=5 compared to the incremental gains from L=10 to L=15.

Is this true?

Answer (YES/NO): NO